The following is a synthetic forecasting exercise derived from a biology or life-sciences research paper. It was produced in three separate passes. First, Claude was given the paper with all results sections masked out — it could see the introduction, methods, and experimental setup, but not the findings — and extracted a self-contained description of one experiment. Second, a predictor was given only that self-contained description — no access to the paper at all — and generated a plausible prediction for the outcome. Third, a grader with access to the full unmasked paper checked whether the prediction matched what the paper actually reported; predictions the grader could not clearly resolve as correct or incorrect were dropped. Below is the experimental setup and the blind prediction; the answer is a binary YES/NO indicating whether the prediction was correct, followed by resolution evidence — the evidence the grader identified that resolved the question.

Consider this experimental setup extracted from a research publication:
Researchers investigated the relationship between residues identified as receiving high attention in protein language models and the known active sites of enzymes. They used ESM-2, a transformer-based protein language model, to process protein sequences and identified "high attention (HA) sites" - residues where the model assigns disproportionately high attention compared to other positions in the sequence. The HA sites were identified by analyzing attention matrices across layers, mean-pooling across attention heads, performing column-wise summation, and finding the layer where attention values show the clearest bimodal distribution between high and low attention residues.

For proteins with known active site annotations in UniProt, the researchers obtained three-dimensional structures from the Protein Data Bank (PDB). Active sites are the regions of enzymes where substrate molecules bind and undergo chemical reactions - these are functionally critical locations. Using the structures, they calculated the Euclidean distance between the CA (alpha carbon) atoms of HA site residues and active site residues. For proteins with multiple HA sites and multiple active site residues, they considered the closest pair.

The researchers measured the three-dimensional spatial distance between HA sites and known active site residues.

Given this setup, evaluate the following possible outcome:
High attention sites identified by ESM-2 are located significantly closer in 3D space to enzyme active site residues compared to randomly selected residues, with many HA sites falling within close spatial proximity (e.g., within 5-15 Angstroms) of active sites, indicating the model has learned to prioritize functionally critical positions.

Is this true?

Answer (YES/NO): YES